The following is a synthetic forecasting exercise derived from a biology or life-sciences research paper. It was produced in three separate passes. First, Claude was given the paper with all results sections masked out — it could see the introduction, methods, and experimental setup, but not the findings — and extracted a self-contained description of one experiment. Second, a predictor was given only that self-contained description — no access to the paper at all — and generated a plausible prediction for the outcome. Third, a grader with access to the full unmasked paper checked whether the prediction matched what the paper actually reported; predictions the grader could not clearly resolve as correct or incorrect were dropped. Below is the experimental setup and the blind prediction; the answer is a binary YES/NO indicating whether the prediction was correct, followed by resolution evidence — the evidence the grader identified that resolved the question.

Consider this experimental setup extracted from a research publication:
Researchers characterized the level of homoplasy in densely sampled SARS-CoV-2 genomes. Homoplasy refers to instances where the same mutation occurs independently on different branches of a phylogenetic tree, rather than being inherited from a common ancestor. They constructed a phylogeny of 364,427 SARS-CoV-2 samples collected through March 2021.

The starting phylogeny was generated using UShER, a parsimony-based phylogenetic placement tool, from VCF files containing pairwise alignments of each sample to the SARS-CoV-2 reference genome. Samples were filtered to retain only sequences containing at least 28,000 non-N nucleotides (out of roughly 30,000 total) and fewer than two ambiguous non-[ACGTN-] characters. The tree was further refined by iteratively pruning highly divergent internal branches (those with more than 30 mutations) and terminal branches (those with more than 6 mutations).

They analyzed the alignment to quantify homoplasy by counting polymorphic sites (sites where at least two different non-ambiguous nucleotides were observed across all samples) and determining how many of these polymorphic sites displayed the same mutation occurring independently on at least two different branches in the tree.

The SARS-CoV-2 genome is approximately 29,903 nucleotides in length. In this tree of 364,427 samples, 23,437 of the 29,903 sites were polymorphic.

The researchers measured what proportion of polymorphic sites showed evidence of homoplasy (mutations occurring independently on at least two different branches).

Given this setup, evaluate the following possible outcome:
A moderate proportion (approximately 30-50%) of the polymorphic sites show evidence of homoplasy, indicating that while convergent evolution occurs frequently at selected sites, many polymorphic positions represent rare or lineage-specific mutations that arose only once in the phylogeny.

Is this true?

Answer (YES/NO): NO